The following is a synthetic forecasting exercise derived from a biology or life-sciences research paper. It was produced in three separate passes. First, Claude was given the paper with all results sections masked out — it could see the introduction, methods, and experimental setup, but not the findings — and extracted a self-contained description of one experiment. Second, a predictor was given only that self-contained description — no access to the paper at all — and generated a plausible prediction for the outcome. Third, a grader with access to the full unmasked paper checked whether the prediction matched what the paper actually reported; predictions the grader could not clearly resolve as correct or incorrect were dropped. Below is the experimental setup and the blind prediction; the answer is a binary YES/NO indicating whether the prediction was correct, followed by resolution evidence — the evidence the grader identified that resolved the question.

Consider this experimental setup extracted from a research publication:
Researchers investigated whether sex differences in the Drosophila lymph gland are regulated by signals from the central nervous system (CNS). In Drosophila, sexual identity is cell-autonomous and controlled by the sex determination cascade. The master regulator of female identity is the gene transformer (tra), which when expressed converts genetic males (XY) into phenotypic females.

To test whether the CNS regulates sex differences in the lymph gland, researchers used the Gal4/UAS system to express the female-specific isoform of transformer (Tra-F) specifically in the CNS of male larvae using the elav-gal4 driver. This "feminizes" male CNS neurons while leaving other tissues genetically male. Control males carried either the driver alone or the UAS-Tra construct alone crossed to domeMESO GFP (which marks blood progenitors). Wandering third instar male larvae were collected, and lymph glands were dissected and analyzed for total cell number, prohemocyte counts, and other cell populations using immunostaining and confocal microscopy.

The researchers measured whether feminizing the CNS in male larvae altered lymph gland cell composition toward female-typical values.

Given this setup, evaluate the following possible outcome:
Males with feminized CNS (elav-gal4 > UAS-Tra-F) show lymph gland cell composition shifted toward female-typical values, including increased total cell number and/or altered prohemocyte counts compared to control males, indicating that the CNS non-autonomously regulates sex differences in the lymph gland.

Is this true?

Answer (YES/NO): NO